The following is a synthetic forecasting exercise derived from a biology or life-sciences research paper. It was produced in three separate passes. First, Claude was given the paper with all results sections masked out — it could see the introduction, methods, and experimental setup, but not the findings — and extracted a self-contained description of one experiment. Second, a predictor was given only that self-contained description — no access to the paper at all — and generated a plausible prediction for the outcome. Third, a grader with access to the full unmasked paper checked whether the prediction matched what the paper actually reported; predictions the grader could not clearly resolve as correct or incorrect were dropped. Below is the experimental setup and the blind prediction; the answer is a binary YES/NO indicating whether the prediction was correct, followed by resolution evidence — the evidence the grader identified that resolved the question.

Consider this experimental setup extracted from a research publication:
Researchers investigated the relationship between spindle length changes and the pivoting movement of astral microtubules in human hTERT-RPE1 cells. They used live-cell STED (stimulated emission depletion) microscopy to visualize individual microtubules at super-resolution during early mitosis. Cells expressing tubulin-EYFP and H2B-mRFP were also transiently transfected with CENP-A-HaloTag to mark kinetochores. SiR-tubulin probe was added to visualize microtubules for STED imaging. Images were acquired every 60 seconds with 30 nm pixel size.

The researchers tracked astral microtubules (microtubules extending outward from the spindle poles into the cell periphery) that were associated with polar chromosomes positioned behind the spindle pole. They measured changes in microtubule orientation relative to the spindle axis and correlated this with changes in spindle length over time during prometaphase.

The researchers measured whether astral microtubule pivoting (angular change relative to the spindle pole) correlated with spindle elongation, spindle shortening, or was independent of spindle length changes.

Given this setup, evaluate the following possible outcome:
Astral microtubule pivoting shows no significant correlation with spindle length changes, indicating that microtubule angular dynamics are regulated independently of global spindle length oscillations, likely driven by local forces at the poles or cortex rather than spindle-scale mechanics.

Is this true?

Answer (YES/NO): NO